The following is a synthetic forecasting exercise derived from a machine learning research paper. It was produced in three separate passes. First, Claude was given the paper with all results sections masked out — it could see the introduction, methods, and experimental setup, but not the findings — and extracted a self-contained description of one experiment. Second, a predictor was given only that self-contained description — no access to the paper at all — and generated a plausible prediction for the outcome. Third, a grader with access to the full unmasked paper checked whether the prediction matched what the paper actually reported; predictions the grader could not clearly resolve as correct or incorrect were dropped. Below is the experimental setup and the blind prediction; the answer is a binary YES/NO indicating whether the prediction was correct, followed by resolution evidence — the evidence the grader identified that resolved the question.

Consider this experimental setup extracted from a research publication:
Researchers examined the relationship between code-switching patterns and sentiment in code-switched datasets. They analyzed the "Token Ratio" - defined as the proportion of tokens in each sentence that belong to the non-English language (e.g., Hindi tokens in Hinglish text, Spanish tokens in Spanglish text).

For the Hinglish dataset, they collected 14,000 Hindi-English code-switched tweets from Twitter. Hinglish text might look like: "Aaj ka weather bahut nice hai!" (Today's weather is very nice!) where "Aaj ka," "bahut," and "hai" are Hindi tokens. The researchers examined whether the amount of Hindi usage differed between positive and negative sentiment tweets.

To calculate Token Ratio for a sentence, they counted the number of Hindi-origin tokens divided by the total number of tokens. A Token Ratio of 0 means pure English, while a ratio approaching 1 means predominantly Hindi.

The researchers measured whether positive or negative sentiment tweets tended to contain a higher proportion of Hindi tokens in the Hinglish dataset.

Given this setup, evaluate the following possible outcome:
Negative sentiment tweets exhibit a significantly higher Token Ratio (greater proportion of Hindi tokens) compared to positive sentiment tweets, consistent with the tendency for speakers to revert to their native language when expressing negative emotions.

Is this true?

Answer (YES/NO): YES